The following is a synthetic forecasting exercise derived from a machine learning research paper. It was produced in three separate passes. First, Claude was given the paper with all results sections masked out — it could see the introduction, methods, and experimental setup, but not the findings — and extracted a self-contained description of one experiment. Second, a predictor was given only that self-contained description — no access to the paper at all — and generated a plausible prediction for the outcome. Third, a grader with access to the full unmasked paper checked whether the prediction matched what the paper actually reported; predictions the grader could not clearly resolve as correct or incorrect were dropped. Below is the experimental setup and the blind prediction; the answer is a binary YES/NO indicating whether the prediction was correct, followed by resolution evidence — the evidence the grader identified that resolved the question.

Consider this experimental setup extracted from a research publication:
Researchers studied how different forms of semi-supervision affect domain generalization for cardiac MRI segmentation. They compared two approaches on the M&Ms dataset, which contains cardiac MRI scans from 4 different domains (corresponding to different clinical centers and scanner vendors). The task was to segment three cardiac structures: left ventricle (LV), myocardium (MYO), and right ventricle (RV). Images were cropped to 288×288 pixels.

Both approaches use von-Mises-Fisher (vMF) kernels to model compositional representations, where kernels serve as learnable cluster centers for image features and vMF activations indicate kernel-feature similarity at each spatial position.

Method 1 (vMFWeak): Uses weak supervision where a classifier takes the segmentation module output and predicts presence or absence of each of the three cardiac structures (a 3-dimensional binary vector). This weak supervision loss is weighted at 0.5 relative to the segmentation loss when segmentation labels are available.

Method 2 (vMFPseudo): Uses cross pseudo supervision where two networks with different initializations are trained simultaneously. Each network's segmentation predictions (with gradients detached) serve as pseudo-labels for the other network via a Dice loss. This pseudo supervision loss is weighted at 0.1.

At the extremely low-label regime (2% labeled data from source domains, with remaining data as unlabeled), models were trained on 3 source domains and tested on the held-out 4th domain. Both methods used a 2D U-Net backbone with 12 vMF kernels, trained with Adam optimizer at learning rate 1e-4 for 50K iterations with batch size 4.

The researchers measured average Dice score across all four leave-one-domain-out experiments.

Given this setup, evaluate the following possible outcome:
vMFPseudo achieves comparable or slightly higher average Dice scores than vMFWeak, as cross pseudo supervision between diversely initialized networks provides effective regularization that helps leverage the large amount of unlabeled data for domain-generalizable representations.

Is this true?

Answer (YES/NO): YES